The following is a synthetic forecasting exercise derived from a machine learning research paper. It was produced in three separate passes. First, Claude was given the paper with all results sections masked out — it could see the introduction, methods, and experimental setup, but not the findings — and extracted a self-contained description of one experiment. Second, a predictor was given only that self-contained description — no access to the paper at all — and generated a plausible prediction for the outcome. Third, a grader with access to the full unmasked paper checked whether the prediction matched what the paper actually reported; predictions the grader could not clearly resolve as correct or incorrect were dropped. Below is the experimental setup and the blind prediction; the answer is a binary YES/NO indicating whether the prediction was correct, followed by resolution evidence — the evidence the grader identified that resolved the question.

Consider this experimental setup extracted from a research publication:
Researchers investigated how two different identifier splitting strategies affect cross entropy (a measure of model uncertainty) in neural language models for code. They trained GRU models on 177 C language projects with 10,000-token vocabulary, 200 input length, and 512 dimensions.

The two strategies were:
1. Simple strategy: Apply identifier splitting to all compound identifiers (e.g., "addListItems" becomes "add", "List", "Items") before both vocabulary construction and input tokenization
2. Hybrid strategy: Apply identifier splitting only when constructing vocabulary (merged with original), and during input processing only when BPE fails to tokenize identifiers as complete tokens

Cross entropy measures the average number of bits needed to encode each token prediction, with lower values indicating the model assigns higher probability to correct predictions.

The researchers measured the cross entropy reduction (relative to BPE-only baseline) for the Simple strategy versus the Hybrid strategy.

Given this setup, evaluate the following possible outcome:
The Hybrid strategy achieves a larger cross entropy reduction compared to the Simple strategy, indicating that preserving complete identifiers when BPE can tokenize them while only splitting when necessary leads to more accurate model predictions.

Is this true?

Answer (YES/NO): YES